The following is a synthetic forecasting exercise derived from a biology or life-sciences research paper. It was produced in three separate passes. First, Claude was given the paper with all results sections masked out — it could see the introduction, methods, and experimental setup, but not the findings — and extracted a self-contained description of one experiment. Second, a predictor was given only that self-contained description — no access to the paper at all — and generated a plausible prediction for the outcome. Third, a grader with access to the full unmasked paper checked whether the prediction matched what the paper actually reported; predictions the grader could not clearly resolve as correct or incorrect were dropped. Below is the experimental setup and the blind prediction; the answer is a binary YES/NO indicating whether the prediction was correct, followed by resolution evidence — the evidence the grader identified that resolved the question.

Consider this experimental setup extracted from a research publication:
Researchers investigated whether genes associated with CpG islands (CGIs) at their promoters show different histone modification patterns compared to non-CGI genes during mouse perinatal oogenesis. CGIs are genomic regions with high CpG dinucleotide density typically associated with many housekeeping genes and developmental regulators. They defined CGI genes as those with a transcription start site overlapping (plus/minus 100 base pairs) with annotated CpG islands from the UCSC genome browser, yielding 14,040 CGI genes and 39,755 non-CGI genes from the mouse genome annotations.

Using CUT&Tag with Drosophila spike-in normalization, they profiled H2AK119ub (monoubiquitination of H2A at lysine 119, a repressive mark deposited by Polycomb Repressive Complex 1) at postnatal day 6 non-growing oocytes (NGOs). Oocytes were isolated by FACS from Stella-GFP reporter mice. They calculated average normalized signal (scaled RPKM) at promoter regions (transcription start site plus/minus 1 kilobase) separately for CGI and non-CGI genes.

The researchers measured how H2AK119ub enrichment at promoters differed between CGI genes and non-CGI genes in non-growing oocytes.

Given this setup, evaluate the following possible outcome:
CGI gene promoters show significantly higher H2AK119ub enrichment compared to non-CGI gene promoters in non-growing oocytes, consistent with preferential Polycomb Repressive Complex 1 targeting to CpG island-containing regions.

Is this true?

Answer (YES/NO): YES